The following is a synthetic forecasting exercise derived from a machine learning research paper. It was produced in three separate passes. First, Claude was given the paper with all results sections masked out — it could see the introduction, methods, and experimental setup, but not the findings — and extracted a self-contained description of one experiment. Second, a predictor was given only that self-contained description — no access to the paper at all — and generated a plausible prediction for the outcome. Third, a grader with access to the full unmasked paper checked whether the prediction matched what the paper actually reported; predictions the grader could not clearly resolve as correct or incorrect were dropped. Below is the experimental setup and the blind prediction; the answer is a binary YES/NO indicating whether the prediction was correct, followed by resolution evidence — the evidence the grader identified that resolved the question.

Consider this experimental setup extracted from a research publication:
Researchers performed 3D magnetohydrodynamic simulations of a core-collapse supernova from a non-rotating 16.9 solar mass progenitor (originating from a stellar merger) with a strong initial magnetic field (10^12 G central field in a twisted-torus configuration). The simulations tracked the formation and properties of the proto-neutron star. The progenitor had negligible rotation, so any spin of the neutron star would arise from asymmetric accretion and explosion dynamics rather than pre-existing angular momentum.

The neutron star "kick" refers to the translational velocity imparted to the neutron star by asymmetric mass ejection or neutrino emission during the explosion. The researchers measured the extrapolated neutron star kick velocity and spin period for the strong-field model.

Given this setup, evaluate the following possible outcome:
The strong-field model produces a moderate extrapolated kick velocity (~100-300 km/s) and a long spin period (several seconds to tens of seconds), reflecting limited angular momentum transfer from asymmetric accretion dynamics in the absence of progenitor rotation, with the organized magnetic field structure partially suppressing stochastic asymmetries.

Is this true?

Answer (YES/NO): NO